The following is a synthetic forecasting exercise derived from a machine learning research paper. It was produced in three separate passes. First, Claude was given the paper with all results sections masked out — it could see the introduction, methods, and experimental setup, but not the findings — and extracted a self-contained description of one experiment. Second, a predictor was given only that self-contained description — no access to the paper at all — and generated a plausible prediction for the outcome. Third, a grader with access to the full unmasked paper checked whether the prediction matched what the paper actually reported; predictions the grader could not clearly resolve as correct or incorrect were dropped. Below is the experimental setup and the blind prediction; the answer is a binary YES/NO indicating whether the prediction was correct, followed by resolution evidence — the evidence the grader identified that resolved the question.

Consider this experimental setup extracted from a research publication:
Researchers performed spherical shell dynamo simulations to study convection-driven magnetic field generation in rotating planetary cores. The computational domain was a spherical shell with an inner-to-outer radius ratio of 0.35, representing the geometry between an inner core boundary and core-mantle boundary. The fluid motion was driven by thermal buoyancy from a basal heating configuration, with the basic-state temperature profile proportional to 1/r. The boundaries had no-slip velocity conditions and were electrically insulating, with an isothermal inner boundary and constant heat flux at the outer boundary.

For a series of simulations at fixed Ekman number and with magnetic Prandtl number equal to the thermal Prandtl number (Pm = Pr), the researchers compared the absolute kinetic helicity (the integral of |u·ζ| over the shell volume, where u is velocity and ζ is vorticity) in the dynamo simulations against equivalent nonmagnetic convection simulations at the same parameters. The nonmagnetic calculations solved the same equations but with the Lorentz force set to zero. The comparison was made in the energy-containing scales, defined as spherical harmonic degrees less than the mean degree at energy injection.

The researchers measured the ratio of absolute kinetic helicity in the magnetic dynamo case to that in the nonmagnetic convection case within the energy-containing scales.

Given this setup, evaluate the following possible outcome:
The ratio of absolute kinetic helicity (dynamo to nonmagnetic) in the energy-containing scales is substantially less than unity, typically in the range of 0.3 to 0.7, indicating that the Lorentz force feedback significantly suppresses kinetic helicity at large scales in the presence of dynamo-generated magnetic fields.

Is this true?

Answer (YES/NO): NO